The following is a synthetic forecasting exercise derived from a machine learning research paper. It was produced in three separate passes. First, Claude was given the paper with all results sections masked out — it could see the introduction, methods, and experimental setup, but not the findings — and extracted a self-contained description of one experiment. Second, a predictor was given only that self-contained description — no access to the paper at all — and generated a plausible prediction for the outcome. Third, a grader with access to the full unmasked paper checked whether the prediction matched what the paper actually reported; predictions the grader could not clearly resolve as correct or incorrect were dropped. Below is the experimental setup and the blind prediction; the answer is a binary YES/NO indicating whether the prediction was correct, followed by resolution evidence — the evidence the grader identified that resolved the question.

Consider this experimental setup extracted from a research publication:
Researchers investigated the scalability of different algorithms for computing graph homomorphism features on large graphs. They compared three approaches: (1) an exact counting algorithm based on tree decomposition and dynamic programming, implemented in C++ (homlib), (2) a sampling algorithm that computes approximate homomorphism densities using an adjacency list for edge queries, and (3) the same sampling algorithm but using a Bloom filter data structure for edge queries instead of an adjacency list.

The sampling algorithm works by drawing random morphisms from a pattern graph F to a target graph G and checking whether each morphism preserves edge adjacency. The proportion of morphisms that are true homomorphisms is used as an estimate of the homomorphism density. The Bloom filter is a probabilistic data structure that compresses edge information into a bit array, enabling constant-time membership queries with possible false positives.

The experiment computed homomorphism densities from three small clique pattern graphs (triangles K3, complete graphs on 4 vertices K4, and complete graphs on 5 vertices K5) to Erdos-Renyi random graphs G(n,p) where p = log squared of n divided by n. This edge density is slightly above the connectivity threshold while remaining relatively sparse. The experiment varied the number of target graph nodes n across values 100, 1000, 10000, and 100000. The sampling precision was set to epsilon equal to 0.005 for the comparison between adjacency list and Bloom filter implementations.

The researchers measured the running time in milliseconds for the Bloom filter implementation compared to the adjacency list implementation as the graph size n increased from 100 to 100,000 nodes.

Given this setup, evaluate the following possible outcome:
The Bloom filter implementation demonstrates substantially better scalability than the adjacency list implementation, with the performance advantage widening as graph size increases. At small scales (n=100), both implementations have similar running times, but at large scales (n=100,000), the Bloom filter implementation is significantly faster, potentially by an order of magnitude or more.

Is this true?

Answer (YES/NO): NO